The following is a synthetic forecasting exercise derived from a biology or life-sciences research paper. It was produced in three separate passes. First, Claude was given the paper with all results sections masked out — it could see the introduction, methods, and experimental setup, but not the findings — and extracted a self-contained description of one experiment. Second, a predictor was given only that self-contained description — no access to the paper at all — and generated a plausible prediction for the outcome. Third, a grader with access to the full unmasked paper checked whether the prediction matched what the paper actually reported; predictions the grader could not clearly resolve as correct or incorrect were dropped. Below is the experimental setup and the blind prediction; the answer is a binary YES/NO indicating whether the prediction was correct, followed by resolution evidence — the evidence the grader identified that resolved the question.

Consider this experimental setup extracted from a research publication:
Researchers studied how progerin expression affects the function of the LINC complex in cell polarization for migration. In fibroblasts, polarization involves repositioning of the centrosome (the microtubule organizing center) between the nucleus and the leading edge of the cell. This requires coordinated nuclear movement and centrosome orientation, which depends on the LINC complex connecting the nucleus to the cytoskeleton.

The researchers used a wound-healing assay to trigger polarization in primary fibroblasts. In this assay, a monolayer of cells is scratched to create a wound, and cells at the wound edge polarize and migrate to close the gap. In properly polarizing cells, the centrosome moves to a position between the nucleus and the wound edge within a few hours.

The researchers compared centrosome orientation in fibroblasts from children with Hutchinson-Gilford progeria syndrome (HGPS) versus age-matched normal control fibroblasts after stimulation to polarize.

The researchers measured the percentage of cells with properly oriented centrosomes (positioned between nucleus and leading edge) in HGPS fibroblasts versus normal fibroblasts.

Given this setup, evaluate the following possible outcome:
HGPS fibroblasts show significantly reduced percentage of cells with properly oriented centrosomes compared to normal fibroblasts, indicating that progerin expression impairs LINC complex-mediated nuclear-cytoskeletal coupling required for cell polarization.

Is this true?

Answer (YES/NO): YES